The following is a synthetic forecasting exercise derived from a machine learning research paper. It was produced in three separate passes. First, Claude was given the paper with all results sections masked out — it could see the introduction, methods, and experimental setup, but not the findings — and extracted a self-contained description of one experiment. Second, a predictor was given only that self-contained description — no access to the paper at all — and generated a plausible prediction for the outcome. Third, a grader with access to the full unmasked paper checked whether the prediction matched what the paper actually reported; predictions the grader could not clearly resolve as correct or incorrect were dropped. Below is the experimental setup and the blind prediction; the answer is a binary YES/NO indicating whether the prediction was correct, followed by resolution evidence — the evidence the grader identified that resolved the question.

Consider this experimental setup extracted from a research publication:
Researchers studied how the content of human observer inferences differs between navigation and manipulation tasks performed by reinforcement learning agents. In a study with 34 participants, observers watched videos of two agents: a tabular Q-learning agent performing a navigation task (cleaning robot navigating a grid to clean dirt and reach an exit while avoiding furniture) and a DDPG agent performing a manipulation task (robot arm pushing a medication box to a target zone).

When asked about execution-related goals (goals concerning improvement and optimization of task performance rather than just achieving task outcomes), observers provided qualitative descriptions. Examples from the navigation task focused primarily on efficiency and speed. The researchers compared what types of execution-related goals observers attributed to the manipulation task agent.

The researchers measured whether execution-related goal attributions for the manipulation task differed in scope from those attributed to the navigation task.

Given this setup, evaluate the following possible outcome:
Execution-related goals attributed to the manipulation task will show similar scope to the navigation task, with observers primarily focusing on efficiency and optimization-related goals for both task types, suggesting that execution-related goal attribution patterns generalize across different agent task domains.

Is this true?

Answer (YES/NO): NO